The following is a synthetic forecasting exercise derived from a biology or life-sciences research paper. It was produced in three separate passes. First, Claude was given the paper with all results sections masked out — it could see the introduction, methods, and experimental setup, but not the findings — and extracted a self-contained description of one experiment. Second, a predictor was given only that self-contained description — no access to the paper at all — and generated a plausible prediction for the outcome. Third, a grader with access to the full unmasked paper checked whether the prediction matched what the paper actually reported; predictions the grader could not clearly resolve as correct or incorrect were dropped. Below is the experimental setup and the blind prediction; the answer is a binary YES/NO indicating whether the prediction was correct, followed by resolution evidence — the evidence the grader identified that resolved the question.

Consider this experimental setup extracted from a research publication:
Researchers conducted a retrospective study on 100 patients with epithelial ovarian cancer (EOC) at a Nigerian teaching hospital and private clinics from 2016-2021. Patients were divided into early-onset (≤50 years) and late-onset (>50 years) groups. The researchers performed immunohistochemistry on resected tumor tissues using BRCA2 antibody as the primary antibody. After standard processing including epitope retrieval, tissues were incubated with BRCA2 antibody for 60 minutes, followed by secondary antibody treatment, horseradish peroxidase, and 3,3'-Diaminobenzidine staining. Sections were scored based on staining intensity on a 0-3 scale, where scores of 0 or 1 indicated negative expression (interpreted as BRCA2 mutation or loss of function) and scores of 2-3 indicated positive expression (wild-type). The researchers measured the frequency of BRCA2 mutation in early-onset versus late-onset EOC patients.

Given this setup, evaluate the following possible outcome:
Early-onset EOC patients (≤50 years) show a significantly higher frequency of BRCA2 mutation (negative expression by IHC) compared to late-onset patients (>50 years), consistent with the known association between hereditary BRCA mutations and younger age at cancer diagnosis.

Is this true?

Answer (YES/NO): NO